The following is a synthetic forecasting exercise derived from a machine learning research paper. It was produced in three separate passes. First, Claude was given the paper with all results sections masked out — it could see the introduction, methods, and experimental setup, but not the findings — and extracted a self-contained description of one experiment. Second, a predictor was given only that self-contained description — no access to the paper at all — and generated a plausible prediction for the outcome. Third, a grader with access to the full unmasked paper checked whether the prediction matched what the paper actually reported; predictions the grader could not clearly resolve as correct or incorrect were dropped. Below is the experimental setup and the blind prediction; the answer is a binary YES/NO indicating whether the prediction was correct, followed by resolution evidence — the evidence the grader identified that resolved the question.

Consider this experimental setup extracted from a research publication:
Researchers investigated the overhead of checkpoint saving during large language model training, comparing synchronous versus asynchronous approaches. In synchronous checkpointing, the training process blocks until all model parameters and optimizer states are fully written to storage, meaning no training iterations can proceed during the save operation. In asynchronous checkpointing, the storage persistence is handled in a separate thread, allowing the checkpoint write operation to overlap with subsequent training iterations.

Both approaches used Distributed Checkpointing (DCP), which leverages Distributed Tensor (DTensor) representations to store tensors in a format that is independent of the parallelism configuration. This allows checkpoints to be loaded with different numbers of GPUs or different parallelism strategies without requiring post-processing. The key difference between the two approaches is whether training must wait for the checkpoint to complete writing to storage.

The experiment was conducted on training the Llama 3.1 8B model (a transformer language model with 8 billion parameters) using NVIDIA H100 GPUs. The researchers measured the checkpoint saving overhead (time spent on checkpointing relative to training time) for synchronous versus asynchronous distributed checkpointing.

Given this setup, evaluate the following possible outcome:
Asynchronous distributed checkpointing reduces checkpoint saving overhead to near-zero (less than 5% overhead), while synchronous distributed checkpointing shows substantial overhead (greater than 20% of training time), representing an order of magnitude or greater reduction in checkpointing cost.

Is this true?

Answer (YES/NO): NO